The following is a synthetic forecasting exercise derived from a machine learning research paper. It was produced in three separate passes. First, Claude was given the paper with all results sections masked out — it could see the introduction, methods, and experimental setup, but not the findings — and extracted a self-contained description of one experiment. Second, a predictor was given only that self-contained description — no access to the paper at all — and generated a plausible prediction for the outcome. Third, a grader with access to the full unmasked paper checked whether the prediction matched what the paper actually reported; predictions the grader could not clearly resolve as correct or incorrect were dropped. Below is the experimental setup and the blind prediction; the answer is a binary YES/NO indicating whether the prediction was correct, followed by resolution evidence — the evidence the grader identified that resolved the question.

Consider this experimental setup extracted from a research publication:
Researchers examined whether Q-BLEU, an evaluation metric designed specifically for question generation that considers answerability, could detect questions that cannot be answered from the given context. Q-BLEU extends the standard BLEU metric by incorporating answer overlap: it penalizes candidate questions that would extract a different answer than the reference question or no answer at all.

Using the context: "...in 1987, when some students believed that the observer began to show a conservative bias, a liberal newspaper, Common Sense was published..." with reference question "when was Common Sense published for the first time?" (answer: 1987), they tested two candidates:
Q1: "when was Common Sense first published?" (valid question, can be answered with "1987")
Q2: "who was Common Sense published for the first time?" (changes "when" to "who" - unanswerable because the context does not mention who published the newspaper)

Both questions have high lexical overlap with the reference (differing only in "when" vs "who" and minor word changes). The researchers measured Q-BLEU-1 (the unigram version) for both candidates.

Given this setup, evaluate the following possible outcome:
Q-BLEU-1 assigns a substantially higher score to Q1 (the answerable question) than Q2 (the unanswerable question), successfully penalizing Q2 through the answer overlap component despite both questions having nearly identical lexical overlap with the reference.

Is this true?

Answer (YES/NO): YES